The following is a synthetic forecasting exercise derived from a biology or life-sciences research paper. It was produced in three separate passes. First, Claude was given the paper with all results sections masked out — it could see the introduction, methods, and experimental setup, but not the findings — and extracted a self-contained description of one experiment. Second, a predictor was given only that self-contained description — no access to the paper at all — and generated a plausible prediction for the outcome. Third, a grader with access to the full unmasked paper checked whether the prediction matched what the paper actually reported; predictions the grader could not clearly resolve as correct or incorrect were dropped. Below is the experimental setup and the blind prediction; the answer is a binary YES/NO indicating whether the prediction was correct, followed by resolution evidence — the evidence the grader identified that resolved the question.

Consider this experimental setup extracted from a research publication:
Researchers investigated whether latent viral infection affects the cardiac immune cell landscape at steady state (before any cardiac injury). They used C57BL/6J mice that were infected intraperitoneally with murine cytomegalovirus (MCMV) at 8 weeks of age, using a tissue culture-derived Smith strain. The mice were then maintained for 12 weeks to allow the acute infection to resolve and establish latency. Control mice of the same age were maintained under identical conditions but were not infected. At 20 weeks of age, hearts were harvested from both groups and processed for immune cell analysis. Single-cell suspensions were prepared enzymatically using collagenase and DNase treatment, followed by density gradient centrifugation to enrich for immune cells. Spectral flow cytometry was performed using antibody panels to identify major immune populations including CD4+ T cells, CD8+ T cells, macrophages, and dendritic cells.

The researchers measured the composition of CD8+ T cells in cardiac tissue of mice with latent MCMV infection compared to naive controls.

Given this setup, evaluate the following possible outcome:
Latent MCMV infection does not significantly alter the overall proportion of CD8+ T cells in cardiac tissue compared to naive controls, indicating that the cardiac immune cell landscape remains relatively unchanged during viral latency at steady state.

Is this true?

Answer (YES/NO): NO